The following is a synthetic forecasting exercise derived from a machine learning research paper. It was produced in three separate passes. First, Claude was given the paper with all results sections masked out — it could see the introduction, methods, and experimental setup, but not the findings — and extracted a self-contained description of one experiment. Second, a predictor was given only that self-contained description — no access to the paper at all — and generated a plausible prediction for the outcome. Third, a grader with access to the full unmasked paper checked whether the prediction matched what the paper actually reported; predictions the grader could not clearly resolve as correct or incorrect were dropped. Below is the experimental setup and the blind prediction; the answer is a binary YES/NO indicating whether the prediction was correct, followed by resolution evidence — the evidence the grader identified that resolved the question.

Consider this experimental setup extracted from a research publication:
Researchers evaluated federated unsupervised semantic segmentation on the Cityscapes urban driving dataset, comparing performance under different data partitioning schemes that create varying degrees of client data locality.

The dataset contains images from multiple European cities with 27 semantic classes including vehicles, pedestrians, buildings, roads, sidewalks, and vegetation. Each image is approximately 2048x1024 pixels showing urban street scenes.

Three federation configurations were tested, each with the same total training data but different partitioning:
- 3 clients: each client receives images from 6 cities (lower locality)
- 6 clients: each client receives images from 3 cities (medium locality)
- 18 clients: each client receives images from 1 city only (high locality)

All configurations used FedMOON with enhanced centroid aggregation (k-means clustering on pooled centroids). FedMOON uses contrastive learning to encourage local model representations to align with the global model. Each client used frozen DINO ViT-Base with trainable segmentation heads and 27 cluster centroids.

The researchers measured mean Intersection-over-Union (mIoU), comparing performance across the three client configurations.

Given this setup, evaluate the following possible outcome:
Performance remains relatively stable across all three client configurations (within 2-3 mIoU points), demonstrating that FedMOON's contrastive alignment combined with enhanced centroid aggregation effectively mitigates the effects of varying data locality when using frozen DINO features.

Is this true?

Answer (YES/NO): YES